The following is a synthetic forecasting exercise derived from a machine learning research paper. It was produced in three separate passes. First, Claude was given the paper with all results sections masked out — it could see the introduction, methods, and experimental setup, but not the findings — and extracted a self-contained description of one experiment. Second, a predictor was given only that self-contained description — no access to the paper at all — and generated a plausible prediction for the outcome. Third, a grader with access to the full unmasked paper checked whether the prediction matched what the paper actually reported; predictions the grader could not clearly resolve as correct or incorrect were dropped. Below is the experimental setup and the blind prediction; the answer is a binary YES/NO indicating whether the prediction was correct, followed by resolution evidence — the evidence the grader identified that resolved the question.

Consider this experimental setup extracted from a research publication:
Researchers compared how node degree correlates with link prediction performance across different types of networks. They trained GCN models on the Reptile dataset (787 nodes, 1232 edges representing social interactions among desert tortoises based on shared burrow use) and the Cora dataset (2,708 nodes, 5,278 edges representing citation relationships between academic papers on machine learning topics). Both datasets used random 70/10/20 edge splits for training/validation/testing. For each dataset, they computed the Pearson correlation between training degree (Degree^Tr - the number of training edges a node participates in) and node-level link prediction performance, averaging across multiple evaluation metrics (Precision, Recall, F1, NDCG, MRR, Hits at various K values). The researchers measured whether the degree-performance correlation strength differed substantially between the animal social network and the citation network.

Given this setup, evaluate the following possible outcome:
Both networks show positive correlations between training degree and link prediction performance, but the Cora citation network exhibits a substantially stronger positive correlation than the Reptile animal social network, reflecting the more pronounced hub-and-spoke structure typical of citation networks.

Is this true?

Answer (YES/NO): NO